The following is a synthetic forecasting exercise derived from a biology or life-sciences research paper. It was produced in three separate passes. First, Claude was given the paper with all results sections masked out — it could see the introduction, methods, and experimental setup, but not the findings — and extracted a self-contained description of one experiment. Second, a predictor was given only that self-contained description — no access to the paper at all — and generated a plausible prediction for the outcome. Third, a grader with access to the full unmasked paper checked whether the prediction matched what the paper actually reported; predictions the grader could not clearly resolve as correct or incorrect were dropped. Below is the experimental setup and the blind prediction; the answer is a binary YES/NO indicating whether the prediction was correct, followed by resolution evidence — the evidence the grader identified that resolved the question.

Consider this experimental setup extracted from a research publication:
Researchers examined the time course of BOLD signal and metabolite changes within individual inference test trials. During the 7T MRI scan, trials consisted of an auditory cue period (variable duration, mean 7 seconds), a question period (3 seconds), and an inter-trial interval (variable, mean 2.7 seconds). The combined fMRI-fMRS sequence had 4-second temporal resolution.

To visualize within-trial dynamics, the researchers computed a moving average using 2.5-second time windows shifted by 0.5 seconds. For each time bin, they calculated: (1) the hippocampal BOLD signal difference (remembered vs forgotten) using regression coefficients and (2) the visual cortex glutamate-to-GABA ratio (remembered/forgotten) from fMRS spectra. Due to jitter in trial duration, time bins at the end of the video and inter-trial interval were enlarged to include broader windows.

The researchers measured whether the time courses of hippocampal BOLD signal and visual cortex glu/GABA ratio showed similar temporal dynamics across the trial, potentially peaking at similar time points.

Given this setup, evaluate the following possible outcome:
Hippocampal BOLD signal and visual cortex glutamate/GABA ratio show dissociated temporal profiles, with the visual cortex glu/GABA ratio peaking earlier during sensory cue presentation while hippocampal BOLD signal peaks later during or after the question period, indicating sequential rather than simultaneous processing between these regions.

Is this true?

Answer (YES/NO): NO